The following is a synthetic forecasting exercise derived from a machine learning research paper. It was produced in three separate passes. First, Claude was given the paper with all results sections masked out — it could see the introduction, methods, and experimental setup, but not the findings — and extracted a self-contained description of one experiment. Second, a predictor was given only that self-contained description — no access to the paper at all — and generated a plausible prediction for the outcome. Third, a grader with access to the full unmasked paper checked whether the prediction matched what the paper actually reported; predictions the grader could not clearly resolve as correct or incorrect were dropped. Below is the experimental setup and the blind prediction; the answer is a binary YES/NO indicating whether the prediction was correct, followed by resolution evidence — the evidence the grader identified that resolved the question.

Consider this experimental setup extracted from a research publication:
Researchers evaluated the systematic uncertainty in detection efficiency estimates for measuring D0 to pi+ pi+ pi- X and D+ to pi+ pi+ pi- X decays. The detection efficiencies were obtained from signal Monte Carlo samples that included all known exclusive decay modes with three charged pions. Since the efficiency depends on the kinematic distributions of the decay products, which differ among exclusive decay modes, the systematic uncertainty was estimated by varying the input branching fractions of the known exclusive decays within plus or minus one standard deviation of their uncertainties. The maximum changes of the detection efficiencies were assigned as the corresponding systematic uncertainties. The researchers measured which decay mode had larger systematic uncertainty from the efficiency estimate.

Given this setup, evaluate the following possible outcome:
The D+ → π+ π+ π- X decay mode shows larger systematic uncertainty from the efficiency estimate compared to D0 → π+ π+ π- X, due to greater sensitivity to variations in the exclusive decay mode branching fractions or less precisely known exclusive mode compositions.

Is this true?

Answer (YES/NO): YES